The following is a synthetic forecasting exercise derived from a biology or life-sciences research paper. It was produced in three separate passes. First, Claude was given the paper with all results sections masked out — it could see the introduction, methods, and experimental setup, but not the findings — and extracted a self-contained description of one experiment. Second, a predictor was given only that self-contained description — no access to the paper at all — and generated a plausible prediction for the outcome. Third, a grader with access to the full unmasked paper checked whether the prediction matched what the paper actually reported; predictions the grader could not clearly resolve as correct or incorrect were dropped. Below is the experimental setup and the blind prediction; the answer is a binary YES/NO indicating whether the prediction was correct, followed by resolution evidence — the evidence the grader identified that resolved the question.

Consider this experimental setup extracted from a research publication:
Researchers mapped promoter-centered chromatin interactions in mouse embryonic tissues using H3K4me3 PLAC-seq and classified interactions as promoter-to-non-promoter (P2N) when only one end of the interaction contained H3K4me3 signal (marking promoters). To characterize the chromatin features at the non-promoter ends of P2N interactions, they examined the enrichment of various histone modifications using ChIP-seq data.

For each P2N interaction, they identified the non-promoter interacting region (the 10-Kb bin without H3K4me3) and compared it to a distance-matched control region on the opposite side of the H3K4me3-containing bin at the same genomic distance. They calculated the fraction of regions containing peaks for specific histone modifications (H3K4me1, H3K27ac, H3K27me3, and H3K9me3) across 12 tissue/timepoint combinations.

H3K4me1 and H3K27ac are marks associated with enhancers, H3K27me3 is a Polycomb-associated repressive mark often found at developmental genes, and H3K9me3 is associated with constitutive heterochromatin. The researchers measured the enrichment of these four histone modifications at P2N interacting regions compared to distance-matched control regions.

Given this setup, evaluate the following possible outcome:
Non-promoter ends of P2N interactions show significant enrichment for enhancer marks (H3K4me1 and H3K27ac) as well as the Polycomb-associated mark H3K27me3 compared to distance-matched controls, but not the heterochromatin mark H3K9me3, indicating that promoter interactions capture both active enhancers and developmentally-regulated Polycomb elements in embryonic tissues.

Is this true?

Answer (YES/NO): YES